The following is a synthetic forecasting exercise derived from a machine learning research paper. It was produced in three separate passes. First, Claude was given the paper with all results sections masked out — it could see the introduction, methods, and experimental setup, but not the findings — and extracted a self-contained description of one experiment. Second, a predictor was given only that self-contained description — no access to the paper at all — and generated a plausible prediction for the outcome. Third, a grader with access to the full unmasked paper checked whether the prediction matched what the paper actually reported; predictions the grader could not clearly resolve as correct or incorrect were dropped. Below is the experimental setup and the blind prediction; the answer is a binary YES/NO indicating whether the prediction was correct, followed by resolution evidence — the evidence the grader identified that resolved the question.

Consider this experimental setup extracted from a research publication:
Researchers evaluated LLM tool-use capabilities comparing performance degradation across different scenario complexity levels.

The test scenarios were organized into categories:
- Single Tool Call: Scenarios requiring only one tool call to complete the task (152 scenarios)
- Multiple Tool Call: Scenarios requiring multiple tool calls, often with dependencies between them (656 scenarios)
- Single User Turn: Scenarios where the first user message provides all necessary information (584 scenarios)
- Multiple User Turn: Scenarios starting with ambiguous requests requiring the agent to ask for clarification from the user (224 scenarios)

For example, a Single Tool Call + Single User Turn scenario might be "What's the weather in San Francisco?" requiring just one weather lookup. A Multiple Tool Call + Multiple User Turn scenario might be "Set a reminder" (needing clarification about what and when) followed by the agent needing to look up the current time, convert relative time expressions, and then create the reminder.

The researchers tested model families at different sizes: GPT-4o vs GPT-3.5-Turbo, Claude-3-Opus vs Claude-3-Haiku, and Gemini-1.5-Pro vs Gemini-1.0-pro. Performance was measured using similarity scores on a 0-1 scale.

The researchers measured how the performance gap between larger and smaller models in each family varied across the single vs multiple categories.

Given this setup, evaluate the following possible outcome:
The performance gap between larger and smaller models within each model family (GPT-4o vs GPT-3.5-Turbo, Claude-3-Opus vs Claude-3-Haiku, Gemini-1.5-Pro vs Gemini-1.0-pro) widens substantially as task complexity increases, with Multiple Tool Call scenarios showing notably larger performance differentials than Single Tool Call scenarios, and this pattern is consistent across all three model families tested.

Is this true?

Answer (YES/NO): YES